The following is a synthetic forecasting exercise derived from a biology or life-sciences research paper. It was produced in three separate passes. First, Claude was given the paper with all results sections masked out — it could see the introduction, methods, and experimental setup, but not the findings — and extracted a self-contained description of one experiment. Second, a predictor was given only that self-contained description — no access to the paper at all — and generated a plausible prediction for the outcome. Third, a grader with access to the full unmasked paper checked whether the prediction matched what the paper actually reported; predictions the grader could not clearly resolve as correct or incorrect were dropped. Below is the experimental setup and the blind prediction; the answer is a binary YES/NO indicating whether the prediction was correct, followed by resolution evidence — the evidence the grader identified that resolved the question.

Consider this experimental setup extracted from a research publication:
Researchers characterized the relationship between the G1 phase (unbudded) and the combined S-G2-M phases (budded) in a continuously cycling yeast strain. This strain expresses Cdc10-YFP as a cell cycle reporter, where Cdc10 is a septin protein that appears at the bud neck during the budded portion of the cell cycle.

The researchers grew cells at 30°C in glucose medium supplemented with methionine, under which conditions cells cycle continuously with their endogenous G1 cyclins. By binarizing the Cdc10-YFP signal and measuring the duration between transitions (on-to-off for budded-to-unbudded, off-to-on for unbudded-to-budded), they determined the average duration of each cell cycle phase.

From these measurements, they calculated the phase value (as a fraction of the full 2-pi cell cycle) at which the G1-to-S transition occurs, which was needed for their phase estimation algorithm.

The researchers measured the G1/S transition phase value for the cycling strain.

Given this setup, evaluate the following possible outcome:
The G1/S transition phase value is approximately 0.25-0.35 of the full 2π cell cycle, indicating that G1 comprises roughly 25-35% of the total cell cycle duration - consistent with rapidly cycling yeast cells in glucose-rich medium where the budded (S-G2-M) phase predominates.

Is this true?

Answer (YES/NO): NO